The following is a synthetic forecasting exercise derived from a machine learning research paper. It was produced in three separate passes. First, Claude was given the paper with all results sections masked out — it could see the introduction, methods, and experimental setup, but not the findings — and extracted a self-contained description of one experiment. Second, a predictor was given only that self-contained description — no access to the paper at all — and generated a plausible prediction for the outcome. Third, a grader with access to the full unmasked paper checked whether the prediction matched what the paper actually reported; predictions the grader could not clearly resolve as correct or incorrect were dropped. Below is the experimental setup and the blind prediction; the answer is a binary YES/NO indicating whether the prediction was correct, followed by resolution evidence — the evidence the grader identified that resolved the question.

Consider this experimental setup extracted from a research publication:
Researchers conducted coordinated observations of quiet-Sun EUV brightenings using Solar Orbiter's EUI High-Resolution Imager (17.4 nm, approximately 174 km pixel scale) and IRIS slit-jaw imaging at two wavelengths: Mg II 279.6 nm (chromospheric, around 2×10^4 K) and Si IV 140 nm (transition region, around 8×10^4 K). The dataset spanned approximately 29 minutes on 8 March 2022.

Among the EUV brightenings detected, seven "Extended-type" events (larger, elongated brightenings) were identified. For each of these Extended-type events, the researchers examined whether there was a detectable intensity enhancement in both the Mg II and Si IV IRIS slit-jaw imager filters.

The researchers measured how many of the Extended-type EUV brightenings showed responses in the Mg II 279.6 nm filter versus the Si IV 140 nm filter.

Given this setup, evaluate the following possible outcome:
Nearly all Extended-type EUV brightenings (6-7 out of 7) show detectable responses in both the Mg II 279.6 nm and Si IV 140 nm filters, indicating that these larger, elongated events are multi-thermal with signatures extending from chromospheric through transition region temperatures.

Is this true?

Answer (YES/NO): NO